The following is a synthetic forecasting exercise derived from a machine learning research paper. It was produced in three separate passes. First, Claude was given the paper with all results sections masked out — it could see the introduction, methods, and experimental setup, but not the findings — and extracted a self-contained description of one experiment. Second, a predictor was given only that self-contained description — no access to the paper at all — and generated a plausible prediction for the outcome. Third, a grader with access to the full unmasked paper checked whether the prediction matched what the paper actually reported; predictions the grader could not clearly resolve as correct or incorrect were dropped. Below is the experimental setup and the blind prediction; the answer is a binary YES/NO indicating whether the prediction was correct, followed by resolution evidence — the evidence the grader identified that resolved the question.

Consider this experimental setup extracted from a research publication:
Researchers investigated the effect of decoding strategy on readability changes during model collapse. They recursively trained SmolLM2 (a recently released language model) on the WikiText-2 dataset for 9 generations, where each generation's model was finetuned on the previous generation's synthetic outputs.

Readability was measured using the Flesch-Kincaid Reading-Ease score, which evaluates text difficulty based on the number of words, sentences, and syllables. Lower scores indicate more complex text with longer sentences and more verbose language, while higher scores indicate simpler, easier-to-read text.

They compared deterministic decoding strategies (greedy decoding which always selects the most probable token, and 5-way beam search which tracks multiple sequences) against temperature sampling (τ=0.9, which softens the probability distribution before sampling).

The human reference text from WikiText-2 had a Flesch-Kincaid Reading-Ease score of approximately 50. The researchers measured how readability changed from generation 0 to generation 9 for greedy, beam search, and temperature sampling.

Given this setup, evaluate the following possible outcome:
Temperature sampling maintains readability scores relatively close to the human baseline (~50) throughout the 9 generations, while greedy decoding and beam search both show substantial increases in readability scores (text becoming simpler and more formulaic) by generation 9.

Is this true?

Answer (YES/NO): NO